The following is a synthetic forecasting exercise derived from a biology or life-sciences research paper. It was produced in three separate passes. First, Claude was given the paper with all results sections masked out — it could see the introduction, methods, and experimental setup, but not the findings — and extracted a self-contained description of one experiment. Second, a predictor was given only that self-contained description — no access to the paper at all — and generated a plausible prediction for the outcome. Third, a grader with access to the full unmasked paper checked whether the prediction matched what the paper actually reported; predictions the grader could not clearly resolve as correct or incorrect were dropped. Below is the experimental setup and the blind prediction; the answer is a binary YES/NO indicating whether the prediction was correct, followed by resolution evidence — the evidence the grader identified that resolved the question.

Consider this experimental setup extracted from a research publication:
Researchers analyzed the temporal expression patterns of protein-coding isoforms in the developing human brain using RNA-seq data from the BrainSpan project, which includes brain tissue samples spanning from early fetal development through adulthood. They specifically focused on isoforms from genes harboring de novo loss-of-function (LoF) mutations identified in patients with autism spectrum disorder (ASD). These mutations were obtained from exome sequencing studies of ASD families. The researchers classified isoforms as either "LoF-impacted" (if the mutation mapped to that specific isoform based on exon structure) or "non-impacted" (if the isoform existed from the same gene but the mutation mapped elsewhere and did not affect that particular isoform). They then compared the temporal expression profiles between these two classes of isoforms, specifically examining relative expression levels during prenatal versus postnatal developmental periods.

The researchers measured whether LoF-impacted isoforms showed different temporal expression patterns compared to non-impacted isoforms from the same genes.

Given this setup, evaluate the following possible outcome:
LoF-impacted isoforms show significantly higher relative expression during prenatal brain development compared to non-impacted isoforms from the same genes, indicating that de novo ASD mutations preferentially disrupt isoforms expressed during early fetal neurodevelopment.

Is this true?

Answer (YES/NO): YES